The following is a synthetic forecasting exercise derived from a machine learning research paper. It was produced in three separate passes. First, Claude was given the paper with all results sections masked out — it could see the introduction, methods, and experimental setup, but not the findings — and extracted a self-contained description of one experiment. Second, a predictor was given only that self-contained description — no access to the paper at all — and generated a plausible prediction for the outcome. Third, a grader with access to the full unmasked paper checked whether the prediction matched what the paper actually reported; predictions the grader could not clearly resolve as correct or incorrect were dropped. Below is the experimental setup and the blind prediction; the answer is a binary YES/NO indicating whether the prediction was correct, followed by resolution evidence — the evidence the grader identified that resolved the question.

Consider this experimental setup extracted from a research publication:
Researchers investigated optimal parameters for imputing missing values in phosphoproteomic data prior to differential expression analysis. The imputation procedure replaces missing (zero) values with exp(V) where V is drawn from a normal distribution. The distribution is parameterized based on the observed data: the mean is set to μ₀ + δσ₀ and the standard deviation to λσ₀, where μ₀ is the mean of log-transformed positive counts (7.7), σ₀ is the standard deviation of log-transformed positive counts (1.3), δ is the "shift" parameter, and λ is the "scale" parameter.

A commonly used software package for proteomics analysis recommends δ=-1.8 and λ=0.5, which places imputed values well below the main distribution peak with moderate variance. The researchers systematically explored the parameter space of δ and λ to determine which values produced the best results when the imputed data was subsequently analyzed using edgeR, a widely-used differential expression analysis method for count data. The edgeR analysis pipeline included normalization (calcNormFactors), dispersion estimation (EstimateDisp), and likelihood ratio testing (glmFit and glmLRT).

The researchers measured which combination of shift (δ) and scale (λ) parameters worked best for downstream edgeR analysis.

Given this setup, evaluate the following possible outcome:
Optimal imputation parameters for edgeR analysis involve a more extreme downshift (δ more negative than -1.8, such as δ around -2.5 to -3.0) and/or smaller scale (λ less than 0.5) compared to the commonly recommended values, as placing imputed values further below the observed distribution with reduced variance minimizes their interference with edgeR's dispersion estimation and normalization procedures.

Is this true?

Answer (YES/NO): NO